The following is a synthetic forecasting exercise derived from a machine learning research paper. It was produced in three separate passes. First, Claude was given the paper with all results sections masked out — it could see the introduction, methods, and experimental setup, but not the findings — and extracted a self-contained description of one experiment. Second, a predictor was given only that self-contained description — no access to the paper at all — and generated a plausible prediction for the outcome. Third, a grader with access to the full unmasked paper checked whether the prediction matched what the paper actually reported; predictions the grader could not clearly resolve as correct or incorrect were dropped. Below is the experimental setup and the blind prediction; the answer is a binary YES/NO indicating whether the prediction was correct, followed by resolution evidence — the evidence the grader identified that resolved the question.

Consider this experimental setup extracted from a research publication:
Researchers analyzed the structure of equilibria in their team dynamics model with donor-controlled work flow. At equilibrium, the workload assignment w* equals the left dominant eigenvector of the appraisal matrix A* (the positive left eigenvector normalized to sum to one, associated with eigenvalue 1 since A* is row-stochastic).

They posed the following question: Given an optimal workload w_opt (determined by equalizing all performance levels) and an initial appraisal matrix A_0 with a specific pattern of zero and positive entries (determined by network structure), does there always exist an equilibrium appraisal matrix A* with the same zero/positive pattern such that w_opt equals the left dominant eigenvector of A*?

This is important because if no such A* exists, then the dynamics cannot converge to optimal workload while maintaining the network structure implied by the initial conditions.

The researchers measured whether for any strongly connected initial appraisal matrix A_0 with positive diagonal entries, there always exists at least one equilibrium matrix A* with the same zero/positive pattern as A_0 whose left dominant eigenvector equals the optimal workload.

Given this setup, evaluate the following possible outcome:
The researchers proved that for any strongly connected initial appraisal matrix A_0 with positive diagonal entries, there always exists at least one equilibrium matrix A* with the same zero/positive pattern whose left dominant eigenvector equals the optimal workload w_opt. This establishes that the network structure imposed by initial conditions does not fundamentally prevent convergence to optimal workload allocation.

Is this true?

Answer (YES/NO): YES